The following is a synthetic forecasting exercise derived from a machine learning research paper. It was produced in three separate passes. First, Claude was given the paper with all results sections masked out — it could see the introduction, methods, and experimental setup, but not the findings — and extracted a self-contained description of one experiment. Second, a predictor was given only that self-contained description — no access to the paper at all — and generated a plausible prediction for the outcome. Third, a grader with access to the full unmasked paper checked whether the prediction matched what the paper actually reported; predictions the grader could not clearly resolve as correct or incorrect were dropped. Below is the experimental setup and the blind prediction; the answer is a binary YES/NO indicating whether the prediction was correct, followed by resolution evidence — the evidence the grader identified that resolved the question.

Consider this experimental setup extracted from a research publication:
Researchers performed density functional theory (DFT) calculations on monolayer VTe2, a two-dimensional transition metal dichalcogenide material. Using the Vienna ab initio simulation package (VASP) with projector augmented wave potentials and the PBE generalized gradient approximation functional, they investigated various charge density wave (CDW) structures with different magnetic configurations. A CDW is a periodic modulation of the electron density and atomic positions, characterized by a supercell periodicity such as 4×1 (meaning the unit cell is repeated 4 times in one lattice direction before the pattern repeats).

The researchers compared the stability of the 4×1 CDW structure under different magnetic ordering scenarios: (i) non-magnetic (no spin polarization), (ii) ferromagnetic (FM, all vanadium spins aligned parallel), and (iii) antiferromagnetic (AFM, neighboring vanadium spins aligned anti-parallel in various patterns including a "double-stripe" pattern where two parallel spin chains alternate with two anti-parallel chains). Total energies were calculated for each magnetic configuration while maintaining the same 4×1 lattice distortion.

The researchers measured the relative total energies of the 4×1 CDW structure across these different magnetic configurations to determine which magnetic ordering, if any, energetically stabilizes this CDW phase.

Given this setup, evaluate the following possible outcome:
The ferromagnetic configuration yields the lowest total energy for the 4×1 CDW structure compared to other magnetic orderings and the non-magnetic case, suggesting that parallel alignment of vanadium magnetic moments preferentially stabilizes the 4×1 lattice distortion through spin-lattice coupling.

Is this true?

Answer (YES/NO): NO